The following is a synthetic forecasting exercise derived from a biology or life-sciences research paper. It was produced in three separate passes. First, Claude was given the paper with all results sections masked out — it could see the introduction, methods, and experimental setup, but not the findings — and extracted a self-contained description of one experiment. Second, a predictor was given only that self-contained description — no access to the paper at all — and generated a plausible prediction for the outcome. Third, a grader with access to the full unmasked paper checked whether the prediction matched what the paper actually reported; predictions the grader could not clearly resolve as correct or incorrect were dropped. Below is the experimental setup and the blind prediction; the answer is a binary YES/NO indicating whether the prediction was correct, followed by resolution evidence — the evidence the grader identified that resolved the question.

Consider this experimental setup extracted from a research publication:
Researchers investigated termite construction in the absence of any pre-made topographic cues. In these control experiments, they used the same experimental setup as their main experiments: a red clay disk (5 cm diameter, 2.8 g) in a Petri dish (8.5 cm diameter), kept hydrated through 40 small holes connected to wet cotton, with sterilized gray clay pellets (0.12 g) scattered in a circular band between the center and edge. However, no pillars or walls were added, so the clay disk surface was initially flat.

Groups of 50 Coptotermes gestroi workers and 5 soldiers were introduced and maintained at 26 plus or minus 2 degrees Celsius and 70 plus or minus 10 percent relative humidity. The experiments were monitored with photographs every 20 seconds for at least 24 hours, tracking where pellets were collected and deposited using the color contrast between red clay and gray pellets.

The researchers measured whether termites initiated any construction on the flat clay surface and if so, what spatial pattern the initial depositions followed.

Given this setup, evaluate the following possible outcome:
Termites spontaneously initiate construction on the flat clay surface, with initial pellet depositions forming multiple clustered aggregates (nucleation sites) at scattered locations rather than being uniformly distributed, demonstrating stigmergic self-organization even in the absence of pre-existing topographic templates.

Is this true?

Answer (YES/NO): NO